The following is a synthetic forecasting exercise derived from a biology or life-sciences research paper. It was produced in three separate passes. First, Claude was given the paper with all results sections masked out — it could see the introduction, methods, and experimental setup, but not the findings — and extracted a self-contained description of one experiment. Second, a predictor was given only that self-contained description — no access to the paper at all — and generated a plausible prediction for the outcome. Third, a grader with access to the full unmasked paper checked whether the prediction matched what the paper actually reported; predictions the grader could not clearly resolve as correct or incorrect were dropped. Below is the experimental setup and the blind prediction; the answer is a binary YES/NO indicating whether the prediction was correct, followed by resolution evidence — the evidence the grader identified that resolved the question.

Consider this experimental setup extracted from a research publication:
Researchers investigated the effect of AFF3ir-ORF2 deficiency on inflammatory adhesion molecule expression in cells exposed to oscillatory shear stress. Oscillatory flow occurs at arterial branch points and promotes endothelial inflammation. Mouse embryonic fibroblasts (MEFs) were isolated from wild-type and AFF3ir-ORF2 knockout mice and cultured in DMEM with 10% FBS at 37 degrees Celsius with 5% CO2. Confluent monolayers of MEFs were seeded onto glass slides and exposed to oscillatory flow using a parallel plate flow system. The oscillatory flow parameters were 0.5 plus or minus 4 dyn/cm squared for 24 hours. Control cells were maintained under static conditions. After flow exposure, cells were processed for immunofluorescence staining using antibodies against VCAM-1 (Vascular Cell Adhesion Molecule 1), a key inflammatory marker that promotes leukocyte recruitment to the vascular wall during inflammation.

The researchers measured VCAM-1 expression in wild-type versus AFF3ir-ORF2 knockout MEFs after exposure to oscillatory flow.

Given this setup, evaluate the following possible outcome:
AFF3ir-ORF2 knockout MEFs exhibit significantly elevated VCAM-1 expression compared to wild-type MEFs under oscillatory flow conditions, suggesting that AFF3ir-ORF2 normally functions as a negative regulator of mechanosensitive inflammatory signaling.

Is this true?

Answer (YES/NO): YES